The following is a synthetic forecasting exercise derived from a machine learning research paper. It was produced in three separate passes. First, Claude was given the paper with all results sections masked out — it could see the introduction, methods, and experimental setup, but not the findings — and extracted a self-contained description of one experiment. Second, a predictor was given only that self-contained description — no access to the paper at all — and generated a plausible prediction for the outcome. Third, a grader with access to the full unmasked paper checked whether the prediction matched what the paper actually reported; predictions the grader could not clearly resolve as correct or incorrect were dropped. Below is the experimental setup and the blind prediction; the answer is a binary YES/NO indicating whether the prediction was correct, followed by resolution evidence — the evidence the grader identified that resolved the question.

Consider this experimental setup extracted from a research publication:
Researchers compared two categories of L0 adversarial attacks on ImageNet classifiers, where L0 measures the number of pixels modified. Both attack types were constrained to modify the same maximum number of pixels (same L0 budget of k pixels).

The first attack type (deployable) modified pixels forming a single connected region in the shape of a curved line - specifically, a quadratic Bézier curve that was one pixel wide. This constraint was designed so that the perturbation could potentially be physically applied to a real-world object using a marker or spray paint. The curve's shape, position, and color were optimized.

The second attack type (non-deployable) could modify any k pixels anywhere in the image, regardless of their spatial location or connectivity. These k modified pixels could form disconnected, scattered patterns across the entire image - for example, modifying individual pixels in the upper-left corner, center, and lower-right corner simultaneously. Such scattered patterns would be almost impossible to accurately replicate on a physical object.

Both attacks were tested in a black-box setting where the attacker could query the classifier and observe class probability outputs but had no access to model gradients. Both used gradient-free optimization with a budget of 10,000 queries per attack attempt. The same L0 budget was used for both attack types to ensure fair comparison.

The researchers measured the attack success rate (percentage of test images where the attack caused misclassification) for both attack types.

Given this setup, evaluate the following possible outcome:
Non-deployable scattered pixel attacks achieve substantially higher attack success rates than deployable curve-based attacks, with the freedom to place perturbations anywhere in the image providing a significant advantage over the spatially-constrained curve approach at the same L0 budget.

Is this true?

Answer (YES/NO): NO